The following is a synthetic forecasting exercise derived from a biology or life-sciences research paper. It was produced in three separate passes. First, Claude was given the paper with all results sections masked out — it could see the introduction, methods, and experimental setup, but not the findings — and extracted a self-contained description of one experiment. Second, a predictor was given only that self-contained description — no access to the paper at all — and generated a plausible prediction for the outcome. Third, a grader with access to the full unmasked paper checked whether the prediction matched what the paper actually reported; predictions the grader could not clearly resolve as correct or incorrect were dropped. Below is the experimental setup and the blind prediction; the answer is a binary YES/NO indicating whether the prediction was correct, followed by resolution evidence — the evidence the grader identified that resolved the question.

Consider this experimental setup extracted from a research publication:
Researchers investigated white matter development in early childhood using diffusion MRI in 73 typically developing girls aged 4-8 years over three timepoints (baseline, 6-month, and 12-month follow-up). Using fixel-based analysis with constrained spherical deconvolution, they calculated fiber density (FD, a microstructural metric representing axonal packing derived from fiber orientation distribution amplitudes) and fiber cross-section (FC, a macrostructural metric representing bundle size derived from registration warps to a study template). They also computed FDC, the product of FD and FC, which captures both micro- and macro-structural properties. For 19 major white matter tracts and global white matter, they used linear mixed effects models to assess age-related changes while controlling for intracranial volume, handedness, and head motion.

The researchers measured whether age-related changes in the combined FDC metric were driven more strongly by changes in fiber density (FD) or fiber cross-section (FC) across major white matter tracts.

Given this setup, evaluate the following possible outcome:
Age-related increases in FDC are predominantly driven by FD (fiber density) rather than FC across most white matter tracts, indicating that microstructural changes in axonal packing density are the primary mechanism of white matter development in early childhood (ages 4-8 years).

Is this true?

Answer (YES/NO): NO